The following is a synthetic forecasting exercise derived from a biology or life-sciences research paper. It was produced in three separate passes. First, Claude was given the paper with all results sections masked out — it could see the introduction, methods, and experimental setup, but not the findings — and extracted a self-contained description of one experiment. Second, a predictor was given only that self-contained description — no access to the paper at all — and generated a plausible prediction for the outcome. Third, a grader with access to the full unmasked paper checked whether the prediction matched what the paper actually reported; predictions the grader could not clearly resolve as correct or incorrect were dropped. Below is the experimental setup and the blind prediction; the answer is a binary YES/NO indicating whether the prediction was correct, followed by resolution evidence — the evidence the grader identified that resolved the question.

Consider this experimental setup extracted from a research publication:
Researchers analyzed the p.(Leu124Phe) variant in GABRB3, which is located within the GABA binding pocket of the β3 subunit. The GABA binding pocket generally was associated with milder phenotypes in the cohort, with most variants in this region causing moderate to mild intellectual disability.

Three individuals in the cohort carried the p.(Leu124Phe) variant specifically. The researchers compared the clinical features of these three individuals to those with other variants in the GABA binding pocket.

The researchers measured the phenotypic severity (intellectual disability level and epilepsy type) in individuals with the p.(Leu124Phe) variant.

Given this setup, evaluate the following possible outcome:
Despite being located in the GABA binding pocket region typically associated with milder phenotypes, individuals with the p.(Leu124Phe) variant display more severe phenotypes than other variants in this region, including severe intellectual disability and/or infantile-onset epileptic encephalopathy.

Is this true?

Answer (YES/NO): YES